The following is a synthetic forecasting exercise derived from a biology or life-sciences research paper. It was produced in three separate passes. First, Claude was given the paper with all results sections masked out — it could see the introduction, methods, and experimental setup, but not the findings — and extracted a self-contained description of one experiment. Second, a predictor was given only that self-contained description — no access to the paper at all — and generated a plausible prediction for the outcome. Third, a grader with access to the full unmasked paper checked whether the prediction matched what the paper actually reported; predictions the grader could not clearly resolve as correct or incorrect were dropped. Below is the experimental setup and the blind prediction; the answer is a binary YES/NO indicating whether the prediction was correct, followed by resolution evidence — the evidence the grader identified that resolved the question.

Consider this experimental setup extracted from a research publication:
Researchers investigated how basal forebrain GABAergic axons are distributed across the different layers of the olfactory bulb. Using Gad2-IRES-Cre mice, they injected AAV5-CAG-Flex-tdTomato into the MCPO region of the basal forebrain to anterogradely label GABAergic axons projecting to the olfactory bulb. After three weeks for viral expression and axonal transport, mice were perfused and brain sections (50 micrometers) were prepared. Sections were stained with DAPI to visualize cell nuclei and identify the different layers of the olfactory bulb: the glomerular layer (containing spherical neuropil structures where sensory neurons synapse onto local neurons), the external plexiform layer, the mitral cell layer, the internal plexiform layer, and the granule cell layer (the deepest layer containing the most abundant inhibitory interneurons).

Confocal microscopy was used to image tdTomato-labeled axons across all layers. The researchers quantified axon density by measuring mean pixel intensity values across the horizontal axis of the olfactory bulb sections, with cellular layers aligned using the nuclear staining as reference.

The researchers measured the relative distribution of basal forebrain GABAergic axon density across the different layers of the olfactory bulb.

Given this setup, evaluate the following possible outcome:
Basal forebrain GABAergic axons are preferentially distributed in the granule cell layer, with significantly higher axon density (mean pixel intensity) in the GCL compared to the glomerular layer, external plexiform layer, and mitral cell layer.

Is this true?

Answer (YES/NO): YES